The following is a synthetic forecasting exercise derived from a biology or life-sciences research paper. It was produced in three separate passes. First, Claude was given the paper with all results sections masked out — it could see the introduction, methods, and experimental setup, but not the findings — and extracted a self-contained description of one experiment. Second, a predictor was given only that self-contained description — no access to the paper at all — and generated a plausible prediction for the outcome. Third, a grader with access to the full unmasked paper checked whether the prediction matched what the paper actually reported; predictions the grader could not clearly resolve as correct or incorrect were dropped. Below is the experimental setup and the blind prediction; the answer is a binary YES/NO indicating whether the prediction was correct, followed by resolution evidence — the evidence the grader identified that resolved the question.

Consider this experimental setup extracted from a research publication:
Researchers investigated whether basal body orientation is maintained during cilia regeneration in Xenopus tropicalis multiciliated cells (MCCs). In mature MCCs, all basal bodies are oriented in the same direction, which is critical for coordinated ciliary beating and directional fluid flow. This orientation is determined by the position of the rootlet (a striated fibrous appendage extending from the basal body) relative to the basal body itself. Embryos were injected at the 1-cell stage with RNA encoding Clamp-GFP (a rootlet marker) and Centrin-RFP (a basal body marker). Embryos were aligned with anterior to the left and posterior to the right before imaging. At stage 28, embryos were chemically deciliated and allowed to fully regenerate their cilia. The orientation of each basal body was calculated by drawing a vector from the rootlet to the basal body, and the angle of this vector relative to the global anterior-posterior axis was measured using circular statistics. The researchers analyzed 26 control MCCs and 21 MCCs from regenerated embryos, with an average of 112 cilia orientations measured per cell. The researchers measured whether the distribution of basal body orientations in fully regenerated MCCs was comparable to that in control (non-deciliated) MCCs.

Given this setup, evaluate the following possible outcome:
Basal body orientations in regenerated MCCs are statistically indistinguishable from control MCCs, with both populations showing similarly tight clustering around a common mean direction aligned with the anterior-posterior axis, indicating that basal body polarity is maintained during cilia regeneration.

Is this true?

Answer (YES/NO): YES